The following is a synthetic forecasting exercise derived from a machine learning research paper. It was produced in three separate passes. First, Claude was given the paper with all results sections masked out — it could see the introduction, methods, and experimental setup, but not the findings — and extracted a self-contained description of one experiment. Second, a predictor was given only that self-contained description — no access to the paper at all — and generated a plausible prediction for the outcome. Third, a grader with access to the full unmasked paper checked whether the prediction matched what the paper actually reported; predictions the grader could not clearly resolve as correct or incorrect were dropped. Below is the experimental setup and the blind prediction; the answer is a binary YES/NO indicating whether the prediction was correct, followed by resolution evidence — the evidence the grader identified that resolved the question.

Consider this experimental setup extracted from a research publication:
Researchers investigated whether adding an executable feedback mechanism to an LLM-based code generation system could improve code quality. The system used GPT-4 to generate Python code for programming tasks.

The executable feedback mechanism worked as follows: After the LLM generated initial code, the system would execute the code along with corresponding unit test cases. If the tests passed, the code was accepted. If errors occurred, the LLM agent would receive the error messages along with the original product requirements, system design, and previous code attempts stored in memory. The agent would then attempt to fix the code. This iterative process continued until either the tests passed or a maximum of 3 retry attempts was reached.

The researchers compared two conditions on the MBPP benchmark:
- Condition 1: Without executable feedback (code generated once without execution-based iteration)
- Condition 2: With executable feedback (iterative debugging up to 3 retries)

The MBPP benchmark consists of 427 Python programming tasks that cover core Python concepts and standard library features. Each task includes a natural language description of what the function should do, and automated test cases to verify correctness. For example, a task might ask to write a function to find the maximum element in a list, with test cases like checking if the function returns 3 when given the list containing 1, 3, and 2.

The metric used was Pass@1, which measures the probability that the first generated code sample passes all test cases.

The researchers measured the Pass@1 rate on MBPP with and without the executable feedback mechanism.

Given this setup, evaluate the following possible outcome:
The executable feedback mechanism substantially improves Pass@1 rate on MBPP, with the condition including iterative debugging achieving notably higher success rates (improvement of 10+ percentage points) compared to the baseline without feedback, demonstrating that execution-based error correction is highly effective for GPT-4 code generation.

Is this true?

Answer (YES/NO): NO